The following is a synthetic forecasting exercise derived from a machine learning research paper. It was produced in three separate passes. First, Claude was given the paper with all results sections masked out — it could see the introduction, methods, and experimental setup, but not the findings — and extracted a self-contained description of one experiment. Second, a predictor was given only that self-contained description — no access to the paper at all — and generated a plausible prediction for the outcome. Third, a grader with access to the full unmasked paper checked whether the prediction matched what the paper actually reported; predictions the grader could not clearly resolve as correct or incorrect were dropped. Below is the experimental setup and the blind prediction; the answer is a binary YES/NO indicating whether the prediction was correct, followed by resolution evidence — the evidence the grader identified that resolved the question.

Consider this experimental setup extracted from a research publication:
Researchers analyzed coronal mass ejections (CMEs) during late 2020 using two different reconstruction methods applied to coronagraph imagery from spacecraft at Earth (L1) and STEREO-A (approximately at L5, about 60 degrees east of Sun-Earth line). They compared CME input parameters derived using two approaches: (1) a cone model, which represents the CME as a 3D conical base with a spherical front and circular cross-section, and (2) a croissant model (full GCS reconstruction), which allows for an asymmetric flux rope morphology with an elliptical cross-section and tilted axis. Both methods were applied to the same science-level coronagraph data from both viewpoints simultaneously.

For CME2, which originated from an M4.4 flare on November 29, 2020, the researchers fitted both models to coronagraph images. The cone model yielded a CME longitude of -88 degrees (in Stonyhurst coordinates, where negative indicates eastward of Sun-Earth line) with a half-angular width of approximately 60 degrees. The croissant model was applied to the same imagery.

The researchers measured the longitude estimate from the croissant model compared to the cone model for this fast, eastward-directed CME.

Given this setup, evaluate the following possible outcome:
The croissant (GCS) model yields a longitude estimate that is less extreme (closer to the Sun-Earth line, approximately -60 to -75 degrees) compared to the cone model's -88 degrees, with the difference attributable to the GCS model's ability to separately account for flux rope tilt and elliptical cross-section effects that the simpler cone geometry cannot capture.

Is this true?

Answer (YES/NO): NO